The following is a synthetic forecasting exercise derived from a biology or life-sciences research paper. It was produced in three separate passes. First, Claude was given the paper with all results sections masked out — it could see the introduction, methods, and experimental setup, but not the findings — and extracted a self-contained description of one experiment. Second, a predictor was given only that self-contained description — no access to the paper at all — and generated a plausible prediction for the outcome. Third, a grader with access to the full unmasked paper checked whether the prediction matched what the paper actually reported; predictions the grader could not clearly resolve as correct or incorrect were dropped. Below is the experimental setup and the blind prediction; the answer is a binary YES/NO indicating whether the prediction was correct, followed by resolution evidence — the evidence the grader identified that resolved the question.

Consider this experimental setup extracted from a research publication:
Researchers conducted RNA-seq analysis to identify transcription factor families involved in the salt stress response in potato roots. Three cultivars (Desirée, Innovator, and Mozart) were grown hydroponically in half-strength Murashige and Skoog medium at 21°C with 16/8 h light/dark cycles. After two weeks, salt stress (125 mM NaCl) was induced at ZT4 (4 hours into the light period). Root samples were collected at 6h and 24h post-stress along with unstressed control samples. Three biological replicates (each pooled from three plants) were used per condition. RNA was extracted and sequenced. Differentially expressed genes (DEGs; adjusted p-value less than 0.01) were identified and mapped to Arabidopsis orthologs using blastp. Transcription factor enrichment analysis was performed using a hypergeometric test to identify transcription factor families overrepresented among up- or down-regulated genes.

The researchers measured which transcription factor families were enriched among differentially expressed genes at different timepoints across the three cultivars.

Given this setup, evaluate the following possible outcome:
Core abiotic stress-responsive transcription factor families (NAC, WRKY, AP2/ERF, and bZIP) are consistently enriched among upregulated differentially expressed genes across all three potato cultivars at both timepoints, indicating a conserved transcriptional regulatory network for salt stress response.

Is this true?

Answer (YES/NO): NO